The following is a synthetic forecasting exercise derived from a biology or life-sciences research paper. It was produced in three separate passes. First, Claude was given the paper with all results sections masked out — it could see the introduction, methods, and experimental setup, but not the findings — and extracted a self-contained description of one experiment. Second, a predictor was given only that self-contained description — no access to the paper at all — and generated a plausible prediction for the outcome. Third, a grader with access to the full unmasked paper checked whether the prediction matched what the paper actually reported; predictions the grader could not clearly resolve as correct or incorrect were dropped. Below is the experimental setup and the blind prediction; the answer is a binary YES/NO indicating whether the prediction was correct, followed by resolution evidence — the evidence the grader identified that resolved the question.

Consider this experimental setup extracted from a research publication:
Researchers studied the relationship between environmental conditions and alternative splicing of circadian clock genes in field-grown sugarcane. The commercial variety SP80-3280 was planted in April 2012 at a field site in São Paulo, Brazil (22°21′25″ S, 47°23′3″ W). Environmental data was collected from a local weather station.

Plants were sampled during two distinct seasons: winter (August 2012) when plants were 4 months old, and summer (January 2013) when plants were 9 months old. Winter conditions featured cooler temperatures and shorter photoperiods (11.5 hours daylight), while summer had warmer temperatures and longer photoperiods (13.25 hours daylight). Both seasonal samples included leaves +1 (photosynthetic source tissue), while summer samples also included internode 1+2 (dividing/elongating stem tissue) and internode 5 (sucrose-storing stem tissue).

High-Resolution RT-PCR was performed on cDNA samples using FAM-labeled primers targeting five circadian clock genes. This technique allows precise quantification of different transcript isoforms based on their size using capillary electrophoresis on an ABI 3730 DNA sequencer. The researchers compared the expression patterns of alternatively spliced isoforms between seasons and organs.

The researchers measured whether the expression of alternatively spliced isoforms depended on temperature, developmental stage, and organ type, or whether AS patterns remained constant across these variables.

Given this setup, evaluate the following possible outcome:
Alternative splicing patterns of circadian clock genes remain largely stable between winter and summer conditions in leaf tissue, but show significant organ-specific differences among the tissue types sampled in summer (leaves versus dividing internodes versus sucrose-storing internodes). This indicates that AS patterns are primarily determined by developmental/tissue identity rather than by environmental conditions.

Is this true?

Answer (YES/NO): NO